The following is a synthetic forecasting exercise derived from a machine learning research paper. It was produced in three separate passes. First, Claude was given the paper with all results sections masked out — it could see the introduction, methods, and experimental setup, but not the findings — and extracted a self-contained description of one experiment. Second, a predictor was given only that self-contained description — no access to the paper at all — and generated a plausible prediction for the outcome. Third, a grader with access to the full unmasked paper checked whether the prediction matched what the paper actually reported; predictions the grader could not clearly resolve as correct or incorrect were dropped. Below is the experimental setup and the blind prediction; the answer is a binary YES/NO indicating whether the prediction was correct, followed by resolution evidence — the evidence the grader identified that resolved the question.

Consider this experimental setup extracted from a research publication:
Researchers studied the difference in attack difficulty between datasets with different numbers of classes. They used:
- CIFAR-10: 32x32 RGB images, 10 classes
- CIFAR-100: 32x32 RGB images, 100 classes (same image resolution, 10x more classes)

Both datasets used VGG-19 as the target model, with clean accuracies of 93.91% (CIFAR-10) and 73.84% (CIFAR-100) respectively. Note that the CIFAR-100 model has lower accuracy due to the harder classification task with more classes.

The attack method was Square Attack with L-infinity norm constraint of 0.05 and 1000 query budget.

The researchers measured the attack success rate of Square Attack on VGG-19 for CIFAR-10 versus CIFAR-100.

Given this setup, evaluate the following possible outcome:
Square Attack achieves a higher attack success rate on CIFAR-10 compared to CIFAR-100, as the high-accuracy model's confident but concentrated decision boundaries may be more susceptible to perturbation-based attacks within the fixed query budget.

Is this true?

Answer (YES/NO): NO